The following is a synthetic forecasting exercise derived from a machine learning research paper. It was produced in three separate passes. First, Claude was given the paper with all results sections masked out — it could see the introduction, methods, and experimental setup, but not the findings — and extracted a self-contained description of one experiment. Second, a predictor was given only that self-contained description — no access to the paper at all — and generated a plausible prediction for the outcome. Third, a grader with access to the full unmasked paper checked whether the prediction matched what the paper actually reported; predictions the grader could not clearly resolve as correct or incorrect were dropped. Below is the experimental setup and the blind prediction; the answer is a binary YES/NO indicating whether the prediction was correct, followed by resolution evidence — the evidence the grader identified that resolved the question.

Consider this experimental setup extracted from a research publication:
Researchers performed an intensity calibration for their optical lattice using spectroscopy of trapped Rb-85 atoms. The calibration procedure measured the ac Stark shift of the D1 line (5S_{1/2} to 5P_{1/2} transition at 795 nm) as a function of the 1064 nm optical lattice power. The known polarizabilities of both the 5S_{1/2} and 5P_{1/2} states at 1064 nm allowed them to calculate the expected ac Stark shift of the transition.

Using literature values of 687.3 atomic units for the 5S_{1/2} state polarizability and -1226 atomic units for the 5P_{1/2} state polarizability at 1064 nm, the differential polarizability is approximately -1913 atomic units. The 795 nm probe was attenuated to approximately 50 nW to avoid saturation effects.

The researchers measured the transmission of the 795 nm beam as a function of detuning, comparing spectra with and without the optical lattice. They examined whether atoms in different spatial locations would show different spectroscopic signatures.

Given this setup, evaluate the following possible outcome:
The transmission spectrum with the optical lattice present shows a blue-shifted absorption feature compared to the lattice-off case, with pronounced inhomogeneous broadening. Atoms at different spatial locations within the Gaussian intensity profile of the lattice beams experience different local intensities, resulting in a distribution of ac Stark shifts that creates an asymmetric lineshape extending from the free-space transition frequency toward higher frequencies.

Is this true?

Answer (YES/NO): NO